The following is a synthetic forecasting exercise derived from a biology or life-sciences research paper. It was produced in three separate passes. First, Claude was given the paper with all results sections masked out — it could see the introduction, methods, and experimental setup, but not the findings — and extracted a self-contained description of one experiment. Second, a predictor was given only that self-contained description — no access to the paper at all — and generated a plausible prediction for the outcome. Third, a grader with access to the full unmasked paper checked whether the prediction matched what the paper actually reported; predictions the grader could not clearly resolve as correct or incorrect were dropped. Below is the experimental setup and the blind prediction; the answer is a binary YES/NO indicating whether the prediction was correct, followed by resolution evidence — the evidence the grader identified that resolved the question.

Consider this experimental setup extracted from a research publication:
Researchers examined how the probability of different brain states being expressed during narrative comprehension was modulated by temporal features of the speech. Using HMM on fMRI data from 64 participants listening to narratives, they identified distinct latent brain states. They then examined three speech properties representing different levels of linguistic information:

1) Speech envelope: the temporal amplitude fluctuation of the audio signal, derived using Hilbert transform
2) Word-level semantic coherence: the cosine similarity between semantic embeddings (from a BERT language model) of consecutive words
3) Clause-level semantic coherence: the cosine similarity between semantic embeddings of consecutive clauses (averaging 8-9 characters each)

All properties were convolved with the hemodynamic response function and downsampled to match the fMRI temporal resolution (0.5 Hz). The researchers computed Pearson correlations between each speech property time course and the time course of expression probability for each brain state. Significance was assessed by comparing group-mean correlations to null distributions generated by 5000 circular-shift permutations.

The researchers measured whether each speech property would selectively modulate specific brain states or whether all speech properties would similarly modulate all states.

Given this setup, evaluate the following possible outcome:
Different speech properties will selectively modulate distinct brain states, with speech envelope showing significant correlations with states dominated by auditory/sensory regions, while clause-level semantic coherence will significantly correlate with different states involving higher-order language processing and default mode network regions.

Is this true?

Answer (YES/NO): NO